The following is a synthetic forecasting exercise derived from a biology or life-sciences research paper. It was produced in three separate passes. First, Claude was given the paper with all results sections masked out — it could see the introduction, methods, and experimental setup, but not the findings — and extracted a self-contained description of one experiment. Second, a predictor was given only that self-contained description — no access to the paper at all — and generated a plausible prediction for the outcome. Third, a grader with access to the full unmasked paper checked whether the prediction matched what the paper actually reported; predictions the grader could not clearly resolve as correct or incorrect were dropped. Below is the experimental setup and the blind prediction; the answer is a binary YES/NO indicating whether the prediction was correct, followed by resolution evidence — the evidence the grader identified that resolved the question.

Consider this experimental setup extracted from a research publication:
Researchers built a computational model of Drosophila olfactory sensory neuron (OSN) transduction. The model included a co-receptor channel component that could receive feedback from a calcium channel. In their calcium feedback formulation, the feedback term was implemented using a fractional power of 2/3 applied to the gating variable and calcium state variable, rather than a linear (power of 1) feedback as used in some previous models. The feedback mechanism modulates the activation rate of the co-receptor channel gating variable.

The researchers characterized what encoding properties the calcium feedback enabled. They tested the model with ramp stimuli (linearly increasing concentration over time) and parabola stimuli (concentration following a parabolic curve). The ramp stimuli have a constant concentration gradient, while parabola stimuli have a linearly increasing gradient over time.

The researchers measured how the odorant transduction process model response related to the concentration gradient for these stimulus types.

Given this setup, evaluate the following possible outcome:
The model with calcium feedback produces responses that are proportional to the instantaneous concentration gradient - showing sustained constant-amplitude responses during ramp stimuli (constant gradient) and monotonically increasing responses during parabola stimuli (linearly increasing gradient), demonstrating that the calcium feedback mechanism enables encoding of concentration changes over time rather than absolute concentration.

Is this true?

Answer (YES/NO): YES